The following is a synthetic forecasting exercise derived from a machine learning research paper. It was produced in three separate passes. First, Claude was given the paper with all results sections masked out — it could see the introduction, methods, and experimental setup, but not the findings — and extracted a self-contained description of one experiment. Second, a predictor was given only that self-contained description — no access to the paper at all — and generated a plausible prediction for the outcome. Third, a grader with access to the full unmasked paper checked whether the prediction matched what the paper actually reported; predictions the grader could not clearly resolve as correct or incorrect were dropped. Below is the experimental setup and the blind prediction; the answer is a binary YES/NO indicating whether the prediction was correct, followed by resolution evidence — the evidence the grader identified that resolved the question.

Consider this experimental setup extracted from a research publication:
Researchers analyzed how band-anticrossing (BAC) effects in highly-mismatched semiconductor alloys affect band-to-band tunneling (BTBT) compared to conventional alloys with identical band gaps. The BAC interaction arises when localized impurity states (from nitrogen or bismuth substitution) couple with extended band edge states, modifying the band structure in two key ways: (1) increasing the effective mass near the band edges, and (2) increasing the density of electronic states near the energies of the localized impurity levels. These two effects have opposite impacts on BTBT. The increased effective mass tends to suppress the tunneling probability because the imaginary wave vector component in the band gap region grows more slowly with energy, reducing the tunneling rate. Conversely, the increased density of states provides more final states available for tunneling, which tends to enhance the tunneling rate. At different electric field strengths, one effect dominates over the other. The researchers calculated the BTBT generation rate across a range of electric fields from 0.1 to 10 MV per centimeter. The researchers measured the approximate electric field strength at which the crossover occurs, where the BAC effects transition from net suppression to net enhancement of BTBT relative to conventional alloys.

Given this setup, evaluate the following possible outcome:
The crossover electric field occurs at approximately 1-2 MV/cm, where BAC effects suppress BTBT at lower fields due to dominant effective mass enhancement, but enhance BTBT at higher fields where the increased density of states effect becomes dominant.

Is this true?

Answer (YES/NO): YES